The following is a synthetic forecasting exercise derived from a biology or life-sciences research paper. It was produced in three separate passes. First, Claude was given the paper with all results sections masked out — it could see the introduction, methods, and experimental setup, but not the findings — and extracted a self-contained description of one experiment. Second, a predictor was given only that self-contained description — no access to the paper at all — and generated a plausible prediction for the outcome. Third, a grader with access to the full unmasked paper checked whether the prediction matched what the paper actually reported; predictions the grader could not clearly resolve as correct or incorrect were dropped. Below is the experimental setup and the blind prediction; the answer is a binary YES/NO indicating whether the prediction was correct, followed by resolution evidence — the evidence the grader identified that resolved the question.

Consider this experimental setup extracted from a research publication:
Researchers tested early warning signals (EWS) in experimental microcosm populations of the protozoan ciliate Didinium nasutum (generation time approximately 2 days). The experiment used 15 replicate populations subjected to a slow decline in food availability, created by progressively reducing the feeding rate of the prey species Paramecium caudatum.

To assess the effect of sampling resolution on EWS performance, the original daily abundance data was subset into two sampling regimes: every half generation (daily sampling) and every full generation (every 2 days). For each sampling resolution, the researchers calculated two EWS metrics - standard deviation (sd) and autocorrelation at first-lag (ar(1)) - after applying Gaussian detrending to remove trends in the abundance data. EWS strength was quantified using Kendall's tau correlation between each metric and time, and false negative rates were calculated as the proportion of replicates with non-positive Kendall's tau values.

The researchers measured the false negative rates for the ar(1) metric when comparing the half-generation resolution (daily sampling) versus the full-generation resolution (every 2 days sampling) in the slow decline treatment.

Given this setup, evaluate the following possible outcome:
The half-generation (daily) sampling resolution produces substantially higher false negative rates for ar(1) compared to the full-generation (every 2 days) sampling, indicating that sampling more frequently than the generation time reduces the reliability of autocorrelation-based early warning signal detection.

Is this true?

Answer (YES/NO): NO